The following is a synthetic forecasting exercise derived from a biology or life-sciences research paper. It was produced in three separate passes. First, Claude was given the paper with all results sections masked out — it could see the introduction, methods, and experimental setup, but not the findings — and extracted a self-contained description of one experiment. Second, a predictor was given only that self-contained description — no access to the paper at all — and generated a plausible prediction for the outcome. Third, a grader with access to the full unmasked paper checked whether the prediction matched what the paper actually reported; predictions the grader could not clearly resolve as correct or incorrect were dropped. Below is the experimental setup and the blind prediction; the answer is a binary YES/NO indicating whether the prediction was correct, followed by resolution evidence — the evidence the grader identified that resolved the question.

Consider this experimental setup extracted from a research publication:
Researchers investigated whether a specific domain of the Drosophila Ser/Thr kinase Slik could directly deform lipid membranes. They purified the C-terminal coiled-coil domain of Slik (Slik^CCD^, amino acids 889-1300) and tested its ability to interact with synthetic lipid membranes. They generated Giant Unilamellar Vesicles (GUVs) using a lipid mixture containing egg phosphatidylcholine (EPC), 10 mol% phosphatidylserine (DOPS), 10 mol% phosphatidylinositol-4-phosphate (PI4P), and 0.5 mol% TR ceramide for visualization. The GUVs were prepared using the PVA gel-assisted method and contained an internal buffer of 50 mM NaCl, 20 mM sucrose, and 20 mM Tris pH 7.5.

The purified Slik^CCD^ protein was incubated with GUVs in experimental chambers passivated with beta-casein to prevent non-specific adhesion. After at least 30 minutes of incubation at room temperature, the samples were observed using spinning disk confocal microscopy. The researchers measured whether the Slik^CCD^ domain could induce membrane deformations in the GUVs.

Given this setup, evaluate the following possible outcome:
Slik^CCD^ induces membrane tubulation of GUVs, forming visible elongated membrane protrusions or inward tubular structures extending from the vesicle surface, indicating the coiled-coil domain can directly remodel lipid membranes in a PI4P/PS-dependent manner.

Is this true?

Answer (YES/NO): YES